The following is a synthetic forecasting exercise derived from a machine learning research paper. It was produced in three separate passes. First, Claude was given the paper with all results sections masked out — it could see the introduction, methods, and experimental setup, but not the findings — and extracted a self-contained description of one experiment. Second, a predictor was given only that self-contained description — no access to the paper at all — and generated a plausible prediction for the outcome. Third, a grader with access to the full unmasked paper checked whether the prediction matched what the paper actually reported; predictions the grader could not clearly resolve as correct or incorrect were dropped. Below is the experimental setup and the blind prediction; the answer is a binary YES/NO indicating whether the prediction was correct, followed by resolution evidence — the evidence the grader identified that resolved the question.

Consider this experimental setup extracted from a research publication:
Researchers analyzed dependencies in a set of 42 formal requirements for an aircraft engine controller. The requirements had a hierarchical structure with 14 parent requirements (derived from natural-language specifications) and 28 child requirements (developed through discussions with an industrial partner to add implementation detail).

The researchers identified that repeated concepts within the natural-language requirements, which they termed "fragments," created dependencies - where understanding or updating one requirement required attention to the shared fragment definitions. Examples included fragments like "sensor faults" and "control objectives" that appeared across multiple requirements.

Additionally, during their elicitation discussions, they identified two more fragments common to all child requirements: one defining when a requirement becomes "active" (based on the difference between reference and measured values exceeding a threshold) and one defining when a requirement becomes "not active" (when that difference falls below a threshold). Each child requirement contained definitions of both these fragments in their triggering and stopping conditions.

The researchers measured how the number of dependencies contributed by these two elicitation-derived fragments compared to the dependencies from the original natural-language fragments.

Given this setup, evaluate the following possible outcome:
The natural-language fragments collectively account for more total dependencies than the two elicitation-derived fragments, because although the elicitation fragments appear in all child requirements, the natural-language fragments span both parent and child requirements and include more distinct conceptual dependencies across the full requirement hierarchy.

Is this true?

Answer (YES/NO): NO